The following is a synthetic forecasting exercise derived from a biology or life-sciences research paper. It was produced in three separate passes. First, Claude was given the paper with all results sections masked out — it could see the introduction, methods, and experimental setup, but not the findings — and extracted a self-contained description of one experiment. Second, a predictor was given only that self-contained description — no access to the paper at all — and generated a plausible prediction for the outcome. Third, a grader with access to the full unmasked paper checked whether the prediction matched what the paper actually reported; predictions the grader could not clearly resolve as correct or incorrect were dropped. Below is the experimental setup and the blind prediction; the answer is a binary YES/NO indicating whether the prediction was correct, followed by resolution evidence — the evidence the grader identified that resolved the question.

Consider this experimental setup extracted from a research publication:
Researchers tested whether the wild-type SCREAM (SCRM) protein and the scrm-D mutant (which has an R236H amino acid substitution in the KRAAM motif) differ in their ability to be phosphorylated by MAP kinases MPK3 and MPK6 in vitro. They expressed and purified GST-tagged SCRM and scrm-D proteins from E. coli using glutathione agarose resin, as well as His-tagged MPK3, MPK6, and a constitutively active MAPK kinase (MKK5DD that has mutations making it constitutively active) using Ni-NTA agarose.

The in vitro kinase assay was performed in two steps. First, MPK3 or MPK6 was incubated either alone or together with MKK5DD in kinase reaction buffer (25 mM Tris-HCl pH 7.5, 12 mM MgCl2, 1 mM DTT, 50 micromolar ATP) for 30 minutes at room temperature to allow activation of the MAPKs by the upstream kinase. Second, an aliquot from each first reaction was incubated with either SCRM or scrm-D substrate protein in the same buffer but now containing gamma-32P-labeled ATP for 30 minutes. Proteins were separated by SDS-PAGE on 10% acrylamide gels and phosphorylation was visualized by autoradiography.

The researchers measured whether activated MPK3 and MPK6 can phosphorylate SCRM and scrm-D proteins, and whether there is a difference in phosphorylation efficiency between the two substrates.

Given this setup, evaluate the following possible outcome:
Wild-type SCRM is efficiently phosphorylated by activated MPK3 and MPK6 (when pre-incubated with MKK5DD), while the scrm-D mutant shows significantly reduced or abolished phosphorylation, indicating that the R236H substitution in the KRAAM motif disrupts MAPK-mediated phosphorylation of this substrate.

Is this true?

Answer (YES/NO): YES